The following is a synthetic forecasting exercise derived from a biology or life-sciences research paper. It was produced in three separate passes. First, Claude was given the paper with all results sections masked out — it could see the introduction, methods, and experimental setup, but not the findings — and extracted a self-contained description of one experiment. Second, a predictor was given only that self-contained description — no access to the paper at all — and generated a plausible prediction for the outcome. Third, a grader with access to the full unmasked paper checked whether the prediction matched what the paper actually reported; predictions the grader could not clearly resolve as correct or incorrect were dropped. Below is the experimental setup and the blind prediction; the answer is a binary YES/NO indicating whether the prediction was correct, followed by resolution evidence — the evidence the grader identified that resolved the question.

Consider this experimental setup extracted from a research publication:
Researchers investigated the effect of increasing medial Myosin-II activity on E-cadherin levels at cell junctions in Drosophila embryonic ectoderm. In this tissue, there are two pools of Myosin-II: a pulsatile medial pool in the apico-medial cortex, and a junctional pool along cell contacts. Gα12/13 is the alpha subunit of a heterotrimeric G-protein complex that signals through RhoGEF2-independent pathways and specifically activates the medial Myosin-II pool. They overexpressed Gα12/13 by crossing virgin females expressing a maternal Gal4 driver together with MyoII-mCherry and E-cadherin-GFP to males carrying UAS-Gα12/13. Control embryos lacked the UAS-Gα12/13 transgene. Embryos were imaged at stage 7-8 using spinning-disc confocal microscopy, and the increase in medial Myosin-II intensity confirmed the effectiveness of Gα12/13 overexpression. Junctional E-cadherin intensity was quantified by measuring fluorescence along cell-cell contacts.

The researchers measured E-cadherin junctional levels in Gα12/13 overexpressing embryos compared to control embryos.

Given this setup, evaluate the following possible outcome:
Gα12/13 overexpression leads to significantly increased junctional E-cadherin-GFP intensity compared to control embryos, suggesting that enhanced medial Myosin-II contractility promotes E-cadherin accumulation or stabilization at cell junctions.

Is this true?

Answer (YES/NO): YES